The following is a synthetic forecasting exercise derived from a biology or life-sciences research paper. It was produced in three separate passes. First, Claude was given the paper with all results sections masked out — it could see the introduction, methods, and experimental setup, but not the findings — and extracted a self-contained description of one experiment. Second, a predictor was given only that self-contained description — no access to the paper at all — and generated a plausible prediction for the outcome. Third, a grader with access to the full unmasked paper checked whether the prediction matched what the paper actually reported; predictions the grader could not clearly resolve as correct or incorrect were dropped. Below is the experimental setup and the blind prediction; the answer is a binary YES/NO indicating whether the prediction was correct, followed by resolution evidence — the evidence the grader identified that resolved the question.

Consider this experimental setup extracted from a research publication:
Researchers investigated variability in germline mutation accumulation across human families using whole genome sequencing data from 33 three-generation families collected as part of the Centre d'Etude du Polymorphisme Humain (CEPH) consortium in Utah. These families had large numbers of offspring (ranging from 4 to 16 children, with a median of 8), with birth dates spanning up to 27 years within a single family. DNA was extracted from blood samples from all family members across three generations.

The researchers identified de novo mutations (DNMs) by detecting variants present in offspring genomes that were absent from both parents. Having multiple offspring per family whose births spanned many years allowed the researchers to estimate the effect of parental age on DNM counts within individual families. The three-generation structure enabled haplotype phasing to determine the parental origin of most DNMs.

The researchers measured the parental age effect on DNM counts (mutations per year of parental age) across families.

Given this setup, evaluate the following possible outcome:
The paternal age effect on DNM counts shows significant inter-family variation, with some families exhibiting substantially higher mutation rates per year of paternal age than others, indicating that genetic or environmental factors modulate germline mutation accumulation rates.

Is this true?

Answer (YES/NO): YES